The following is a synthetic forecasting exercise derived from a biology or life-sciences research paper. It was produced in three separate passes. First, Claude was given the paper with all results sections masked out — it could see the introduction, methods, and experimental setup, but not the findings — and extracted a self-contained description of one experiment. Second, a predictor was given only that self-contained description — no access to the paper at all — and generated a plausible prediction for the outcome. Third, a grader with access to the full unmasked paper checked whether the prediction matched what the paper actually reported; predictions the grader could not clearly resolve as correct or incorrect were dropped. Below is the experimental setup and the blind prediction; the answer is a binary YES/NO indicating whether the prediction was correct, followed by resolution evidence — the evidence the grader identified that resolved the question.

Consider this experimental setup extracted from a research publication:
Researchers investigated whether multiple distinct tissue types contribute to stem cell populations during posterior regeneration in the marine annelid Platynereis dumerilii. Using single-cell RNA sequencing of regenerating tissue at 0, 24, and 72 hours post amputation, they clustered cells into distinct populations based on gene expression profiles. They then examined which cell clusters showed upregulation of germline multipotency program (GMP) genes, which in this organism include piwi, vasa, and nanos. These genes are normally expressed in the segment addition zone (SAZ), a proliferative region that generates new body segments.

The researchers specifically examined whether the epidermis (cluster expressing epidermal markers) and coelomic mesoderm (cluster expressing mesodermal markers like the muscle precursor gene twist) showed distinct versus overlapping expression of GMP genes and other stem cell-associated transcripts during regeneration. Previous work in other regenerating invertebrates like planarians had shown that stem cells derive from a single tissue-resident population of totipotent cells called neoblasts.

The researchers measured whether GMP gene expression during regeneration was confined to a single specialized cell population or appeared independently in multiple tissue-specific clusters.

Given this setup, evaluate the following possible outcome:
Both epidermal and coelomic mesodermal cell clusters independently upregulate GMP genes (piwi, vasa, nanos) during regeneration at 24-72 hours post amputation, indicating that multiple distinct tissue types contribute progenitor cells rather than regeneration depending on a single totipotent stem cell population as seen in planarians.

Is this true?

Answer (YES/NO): YES